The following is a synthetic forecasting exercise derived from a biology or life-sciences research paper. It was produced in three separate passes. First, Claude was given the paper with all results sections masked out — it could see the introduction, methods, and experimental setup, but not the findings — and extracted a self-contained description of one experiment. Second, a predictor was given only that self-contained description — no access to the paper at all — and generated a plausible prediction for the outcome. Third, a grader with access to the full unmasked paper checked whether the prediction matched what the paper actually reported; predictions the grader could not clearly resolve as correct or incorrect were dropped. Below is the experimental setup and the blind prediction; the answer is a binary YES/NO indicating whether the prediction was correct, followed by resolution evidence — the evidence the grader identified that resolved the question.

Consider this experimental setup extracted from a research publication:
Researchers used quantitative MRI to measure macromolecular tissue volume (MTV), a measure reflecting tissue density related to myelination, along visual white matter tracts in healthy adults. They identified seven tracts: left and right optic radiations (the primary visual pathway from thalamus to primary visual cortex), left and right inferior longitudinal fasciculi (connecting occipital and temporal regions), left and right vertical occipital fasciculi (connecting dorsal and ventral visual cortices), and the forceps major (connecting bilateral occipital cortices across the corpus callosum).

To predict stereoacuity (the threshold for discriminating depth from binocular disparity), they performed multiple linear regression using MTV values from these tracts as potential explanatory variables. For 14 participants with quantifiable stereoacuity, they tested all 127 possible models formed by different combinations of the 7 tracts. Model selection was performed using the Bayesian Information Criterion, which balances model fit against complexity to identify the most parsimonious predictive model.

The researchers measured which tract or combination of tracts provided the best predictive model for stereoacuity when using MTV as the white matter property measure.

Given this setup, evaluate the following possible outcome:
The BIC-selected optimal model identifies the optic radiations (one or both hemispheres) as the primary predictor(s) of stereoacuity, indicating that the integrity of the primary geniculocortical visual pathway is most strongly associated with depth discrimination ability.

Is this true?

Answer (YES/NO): NO